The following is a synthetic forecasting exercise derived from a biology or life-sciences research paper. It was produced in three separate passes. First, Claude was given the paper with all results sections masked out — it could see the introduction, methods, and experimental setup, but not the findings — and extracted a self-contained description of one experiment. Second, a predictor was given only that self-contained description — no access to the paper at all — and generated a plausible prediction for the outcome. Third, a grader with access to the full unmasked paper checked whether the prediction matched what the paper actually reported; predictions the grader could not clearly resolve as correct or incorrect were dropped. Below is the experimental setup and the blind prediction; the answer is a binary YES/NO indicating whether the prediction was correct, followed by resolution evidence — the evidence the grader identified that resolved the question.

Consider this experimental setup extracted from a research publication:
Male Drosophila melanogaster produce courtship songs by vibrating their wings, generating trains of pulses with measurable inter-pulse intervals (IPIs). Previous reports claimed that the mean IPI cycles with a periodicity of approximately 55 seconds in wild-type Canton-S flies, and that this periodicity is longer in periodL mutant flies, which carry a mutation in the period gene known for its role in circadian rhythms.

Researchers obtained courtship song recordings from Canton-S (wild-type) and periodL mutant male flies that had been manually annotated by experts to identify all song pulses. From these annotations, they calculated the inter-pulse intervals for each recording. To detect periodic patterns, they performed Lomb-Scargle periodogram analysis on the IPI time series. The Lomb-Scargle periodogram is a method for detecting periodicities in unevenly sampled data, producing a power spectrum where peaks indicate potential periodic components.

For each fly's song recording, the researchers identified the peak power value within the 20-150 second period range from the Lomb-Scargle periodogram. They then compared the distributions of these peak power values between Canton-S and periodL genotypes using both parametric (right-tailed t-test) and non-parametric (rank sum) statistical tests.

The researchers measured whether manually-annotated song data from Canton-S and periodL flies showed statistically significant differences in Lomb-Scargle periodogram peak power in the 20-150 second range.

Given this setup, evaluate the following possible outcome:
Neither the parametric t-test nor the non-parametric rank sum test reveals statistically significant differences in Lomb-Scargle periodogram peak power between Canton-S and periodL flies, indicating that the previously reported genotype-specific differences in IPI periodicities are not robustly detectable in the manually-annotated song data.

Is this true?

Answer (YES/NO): YES